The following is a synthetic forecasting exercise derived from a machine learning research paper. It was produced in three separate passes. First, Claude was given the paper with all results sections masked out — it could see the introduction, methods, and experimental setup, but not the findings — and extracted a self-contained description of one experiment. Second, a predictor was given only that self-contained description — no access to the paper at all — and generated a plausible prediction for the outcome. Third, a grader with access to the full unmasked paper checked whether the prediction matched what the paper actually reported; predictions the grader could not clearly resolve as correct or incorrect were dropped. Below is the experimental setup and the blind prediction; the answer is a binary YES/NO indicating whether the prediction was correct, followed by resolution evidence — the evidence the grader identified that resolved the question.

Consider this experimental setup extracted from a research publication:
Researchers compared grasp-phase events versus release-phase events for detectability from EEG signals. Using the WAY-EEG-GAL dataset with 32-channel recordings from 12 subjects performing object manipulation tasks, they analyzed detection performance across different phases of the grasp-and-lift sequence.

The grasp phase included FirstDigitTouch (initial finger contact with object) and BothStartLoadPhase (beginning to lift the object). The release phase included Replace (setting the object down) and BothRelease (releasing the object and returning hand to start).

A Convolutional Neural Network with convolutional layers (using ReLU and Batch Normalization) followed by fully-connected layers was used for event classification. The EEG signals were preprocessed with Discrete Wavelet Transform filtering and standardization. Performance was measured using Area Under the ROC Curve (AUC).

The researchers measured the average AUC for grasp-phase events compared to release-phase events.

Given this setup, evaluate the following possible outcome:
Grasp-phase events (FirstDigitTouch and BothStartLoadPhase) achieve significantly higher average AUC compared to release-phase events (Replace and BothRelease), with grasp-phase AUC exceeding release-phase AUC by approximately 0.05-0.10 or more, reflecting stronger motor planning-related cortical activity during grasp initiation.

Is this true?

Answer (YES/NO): NO